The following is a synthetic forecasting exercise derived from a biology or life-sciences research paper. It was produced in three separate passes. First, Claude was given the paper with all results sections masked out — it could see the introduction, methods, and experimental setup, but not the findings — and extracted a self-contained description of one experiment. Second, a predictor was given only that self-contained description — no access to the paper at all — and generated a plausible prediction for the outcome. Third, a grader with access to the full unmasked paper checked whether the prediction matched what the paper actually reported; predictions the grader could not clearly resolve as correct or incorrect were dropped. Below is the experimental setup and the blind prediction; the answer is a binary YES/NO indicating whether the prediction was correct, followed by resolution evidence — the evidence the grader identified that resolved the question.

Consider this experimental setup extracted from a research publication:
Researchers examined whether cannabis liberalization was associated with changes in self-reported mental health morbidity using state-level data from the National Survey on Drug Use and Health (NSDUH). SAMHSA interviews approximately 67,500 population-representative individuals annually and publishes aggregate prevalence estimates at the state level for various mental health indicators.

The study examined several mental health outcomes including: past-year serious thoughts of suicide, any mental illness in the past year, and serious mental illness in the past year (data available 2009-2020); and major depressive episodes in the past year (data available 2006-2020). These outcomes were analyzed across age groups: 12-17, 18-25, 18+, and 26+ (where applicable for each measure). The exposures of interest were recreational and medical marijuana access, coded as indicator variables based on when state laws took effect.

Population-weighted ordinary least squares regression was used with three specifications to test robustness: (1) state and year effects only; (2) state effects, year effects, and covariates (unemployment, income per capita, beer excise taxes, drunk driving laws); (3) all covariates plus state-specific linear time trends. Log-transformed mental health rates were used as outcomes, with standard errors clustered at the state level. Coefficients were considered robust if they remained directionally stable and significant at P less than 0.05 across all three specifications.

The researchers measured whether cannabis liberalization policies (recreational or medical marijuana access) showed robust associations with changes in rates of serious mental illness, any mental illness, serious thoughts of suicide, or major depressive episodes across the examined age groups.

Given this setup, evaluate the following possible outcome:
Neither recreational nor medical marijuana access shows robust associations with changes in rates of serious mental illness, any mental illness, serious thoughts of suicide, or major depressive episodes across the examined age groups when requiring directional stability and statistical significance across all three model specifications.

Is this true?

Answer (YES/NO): YES